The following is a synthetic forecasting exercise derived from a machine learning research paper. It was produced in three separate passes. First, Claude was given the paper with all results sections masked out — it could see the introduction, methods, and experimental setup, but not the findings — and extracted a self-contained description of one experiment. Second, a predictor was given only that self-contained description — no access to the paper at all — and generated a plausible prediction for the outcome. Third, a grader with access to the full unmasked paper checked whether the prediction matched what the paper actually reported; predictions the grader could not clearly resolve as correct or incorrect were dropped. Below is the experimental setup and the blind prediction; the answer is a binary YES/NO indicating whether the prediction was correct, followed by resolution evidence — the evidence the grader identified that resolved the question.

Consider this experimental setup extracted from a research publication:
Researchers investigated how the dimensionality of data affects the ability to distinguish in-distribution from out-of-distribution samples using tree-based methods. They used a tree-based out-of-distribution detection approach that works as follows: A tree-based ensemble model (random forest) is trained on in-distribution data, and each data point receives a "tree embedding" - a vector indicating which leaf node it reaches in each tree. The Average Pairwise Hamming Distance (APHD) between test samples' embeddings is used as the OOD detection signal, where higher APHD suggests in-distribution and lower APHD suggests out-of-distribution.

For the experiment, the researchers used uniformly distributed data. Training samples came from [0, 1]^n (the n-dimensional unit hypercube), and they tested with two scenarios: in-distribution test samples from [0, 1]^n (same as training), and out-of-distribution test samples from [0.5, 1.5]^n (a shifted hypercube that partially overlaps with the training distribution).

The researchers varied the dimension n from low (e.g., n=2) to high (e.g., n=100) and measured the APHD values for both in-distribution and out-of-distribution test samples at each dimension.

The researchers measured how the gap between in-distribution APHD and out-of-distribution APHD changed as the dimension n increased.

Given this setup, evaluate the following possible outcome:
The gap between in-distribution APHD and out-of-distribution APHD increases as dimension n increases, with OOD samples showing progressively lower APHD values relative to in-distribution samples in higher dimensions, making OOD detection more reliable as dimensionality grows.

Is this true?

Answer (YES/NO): NO